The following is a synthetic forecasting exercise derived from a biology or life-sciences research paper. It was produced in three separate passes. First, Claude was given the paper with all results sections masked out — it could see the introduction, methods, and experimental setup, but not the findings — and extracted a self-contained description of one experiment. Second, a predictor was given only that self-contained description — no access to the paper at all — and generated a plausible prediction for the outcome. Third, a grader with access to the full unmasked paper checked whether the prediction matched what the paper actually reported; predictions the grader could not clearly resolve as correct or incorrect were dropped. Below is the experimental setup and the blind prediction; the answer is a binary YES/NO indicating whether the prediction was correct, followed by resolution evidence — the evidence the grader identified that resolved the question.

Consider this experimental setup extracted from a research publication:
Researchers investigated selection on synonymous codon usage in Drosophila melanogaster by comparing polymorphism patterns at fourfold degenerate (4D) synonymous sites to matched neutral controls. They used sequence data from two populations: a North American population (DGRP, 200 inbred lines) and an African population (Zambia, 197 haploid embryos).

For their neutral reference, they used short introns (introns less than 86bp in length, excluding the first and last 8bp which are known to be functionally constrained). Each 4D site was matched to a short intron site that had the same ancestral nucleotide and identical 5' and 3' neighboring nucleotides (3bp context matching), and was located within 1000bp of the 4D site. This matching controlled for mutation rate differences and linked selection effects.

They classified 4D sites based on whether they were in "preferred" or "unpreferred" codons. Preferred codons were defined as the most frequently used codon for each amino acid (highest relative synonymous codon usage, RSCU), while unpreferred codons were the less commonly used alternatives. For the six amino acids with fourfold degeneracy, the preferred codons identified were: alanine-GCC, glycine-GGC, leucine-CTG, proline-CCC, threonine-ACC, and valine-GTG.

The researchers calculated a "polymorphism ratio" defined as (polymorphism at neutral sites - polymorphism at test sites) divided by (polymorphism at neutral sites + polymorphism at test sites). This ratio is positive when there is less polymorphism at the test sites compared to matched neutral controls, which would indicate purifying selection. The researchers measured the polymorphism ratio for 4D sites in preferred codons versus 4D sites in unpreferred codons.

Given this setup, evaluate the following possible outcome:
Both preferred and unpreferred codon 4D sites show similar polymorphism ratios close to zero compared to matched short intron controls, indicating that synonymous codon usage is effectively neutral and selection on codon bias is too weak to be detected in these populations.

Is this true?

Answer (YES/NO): NO